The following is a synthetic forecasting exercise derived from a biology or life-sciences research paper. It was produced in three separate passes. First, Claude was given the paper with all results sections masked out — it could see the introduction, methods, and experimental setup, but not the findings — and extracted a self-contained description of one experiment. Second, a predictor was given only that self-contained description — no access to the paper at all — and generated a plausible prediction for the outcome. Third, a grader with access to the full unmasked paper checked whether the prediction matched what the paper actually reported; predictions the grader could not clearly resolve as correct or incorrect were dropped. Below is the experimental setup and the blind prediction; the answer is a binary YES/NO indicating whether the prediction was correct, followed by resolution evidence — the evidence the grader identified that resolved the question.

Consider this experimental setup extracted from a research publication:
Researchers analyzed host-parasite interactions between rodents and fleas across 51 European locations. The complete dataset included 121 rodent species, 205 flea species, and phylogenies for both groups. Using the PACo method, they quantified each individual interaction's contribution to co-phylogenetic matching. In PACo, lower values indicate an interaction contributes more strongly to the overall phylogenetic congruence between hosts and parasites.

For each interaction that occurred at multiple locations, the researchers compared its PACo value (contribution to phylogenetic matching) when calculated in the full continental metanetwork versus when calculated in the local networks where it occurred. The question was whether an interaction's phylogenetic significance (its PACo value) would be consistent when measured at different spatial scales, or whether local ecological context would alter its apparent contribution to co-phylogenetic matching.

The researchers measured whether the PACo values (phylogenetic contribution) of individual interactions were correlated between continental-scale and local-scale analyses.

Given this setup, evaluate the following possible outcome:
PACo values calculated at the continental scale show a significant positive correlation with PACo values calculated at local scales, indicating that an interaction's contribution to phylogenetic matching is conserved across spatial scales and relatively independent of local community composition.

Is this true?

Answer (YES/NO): YES